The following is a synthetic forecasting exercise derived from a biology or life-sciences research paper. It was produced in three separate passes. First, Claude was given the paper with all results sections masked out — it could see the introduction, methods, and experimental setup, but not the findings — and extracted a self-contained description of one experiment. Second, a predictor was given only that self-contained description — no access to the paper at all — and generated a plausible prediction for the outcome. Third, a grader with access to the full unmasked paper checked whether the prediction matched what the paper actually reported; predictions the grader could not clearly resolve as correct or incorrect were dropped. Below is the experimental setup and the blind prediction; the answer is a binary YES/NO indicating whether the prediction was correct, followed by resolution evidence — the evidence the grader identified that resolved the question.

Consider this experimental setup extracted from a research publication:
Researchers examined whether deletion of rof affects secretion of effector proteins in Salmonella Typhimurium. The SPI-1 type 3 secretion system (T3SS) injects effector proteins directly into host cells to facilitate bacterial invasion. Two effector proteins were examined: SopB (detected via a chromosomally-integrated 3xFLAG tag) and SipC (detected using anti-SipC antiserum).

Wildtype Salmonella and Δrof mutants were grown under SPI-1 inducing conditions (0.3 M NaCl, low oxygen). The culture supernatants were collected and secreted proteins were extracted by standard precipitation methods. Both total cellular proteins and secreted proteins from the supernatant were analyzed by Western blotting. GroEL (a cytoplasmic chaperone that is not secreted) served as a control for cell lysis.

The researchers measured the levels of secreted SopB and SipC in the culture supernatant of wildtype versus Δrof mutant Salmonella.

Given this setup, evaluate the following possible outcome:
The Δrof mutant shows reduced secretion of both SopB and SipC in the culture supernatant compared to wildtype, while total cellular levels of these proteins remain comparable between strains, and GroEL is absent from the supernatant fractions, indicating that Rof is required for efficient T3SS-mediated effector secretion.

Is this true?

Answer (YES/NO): NO